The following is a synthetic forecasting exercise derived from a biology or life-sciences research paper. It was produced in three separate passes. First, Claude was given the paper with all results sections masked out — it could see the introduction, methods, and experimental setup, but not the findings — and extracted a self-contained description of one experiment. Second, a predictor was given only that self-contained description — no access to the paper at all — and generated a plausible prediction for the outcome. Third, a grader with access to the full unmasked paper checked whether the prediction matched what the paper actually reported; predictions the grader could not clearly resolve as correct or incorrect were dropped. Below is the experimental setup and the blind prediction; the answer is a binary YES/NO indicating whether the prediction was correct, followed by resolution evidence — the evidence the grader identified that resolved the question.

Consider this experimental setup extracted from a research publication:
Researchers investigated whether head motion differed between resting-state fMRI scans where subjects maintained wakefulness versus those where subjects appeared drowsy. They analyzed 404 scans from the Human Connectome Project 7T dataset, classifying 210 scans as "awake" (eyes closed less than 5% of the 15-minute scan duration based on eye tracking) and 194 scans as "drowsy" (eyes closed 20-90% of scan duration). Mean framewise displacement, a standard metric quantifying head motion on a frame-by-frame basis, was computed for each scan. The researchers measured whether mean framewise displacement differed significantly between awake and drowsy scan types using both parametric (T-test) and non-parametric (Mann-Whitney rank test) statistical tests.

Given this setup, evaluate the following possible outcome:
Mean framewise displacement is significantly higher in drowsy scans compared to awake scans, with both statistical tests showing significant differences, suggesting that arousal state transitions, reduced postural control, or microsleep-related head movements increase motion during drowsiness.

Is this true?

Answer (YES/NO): NO